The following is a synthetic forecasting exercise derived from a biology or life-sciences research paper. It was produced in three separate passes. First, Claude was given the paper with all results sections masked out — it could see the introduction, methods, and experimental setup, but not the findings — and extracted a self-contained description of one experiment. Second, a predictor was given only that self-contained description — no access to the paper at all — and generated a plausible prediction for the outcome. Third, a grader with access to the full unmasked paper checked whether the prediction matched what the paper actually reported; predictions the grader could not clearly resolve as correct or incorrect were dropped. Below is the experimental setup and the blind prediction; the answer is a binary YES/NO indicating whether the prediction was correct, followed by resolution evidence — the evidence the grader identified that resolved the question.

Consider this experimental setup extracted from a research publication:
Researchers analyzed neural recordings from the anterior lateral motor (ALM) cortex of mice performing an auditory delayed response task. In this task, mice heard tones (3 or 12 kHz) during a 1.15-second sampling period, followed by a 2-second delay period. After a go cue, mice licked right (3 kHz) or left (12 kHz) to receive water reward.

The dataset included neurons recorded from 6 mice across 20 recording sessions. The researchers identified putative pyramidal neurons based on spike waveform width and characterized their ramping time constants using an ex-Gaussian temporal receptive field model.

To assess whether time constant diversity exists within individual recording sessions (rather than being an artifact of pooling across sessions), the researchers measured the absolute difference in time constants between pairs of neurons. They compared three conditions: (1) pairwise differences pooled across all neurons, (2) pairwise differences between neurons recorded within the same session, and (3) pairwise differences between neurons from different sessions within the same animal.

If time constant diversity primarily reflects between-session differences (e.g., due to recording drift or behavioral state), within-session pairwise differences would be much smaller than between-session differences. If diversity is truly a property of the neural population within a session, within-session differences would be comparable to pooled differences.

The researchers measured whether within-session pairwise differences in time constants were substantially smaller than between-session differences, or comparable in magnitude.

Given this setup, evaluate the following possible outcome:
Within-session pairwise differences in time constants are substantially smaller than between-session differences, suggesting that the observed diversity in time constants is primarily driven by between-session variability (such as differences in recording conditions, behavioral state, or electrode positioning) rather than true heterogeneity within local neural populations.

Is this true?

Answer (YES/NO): NO